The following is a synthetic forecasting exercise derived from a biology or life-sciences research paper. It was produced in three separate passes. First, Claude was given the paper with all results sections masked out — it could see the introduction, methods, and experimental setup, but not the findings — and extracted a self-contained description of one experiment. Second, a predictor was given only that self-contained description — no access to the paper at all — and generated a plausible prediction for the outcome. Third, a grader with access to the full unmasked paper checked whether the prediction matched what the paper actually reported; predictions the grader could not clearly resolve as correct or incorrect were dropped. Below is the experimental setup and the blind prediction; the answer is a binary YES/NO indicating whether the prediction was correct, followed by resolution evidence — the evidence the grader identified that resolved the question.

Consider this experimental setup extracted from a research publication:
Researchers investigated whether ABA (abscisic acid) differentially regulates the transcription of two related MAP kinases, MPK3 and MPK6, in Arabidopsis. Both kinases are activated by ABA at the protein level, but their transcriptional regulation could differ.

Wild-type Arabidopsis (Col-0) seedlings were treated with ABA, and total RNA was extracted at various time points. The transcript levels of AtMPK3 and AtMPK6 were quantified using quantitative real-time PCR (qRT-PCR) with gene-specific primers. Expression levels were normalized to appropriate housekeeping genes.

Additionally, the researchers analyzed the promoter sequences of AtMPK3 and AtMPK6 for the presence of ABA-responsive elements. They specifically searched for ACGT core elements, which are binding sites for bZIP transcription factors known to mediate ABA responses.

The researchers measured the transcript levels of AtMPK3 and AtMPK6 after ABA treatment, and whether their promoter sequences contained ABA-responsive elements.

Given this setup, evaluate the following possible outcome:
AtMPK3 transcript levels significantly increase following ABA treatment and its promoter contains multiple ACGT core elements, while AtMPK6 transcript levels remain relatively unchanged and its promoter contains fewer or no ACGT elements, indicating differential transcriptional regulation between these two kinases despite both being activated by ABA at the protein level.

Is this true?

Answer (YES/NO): YES